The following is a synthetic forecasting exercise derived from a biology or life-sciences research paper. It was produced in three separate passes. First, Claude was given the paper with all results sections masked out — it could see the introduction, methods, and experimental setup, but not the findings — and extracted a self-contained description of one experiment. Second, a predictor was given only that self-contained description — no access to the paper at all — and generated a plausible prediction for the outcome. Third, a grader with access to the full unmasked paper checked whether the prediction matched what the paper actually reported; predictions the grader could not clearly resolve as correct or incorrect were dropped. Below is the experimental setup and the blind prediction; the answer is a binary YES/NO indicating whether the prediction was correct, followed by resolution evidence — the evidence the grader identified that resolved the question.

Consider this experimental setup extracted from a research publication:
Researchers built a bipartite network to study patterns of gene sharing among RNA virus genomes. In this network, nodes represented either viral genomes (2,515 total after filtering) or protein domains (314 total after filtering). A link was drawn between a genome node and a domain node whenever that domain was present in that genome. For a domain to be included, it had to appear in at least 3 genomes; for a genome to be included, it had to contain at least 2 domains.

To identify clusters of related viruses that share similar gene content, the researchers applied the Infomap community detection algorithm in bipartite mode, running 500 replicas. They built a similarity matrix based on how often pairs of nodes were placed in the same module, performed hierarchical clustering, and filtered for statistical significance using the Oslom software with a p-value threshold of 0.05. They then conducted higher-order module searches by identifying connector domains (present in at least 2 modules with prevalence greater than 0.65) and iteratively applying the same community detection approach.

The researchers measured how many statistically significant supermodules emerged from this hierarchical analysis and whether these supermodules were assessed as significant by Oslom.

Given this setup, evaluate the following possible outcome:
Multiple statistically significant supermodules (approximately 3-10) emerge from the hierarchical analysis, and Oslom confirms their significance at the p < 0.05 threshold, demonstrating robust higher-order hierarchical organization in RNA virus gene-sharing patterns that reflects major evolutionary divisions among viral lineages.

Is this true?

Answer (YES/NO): NO